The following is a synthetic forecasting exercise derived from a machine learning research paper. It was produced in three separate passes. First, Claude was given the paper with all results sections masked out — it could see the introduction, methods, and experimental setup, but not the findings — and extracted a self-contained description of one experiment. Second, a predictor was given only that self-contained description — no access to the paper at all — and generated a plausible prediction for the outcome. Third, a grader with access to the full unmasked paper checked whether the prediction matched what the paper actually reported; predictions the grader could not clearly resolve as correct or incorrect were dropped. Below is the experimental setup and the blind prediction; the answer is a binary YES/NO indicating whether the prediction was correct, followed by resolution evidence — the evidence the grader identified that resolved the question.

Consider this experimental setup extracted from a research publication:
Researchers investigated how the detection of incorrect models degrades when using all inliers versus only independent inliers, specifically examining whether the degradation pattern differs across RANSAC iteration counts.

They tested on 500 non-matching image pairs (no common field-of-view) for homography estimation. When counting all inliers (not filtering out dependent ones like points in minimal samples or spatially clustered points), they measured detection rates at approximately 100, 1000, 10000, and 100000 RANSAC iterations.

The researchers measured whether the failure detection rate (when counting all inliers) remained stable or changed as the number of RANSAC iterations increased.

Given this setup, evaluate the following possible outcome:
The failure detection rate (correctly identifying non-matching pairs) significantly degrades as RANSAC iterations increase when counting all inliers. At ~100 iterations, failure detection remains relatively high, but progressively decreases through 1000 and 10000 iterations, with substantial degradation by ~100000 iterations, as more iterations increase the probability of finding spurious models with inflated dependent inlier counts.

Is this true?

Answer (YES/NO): YES